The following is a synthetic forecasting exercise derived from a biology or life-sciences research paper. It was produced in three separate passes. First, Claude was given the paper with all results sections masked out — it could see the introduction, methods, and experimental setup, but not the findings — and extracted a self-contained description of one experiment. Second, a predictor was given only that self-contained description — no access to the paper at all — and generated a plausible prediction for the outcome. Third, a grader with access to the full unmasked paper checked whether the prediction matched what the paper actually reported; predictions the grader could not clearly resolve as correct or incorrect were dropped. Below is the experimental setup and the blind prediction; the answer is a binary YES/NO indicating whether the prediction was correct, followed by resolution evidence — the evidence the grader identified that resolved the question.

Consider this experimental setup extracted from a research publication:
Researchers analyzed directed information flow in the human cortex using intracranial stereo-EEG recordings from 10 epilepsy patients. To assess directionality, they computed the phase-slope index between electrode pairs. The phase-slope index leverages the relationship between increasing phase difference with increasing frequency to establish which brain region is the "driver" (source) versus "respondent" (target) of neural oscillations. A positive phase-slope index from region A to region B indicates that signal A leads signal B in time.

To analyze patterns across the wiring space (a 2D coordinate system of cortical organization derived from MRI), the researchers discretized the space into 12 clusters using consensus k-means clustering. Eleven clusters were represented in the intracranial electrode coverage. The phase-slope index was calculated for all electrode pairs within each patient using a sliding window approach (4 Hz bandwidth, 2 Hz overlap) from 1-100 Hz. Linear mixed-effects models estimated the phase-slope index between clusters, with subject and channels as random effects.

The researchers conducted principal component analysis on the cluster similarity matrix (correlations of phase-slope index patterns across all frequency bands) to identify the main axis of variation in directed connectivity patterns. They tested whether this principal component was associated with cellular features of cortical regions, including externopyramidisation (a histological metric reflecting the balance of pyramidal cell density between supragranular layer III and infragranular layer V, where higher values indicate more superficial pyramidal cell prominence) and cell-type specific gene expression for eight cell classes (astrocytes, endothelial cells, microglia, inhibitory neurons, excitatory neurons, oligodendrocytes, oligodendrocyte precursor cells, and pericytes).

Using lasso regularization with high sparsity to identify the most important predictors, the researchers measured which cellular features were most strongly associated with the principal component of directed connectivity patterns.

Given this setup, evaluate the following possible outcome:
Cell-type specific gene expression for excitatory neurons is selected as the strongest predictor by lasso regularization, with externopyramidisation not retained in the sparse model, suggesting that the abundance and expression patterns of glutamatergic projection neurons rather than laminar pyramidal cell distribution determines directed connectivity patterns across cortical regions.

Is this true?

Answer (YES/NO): NO